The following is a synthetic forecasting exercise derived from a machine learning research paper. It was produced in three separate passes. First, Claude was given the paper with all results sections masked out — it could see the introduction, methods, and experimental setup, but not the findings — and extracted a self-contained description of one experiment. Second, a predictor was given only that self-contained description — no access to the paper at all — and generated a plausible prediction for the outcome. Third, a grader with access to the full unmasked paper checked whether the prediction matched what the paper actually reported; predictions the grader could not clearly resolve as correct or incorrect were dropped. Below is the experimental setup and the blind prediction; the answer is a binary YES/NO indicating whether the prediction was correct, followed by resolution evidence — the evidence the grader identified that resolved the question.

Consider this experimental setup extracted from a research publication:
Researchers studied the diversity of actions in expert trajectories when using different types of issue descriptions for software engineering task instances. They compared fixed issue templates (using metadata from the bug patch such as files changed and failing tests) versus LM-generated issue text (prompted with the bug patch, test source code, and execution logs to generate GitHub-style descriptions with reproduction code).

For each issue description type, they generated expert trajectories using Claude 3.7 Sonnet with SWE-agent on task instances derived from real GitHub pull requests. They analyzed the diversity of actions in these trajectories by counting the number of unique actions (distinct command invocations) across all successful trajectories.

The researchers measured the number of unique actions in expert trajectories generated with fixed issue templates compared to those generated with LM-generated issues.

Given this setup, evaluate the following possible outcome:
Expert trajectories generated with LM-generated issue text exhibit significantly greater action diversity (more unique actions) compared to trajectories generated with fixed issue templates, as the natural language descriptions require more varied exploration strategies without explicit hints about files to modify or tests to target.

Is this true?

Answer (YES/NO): YES